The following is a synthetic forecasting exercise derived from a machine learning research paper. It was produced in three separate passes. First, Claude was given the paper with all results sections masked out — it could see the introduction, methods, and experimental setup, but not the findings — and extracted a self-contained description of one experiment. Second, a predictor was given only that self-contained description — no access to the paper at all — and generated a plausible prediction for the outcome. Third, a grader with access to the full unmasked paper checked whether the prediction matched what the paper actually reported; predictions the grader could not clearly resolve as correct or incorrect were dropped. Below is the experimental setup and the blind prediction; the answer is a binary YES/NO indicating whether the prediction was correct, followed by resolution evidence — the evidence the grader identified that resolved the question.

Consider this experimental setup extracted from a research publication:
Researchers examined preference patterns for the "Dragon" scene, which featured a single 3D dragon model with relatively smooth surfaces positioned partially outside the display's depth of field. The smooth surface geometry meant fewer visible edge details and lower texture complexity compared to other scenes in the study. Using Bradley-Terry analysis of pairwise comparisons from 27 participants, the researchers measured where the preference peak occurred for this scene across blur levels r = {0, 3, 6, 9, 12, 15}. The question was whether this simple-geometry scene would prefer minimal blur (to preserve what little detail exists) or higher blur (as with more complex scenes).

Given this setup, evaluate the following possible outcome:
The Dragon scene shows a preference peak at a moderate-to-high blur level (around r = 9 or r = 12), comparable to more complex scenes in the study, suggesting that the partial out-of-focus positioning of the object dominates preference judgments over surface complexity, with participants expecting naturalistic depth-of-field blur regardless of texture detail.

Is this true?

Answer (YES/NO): NO